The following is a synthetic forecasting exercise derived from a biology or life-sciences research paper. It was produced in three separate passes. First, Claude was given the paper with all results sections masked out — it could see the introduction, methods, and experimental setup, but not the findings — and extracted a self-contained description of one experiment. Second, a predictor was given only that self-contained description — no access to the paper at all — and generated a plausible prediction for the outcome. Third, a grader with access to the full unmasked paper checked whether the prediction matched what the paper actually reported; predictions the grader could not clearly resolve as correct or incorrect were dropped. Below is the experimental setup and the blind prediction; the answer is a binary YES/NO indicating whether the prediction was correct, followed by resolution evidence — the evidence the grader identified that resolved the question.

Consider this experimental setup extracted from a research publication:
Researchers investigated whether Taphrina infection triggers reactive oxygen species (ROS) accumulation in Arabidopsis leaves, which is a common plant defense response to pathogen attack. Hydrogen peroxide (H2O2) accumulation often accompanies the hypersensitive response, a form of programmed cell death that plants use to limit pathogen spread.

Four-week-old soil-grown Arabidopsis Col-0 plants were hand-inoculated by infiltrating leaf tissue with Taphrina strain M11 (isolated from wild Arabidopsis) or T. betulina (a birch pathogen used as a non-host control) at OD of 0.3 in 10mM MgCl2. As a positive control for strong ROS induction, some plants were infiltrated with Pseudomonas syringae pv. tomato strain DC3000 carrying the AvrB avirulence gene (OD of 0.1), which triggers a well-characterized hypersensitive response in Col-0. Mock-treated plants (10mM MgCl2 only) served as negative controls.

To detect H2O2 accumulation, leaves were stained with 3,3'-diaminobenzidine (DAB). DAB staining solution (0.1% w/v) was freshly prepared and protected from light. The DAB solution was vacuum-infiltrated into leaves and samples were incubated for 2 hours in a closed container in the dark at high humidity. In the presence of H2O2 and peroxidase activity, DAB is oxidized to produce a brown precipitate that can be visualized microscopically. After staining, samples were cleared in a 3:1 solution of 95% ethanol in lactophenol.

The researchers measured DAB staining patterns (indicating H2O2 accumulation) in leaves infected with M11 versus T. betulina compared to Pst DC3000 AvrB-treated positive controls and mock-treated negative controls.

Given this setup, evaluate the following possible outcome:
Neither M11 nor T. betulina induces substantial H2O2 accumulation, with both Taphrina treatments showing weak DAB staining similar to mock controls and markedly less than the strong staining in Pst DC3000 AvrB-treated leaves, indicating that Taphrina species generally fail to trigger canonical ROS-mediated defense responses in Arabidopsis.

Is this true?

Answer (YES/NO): NO